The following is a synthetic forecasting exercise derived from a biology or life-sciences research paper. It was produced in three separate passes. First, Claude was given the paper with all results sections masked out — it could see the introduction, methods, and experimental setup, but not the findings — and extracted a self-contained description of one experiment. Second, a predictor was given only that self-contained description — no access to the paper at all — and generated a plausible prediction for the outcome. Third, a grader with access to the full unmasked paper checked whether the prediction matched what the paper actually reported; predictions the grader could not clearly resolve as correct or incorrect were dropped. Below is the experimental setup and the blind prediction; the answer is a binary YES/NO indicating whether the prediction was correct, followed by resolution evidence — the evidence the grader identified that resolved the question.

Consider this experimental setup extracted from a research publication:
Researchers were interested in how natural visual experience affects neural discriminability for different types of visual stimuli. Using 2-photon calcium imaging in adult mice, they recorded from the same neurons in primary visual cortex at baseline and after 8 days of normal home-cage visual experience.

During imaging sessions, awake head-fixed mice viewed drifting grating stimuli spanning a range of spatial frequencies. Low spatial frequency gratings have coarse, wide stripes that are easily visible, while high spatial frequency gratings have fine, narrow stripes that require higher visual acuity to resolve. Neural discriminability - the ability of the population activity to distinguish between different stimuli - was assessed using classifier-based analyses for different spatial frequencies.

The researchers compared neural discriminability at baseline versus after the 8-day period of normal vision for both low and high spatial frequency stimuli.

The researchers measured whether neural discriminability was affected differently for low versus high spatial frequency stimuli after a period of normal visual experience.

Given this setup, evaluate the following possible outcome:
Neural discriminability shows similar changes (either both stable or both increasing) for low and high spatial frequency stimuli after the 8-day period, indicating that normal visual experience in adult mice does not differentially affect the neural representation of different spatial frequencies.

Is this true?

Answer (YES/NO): YES